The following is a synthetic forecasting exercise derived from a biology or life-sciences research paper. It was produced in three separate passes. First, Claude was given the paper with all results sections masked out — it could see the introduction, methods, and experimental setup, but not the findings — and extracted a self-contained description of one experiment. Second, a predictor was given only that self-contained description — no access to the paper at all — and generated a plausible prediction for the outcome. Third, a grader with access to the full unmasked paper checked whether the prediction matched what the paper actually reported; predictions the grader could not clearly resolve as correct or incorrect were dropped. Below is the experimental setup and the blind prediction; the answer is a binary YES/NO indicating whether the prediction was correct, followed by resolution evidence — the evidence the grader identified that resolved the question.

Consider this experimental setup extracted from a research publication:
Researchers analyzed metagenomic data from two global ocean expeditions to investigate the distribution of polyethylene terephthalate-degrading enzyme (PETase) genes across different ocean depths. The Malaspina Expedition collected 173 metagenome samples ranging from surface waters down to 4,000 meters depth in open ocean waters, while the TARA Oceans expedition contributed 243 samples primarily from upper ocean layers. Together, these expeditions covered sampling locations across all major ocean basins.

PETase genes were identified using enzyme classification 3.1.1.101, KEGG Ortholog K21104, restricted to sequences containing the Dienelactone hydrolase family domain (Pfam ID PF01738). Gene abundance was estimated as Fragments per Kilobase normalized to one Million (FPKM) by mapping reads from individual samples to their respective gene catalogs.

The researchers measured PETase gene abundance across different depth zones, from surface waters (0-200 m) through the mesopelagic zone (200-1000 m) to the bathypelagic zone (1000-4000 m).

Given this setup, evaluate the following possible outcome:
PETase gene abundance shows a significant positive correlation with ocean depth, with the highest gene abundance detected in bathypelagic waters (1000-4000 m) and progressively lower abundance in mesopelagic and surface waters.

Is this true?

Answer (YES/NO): NO